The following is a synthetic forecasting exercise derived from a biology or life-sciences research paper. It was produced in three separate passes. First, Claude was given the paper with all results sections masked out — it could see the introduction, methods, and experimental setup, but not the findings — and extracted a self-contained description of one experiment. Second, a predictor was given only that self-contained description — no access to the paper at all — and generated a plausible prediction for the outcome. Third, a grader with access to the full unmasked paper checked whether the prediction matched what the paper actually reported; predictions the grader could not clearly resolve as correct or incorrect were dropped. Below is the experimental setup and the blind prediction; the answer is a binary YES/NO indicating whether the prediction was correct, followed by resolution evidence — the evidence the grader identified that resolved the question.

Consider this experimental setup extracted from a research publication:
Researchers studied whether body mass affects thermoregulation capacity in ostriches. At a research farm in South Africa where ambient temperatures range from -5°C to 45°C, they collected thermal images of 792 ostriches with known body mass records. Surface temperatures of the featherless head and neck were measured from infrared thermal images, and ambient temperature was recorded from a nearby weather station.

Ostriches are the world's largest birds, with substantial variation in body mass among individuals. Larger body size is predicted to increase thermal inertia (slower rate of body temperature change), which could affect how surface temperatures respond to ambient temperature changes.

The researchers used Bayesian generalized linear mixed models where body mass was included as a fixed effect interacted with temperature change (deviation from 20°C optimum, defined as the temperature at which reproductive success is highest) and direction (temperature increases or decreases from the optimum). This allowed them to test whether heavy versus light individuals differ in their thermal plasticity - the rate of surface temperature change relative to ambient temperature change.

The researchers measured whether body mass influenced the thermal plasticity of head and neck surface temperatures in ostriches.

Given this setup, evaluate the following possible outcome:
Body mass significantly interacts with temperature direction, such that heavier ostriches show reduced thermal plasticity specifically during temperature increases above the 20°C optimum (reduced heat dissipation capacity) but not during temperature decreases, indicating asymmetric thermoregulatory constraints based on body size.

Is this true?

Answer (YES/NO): NO